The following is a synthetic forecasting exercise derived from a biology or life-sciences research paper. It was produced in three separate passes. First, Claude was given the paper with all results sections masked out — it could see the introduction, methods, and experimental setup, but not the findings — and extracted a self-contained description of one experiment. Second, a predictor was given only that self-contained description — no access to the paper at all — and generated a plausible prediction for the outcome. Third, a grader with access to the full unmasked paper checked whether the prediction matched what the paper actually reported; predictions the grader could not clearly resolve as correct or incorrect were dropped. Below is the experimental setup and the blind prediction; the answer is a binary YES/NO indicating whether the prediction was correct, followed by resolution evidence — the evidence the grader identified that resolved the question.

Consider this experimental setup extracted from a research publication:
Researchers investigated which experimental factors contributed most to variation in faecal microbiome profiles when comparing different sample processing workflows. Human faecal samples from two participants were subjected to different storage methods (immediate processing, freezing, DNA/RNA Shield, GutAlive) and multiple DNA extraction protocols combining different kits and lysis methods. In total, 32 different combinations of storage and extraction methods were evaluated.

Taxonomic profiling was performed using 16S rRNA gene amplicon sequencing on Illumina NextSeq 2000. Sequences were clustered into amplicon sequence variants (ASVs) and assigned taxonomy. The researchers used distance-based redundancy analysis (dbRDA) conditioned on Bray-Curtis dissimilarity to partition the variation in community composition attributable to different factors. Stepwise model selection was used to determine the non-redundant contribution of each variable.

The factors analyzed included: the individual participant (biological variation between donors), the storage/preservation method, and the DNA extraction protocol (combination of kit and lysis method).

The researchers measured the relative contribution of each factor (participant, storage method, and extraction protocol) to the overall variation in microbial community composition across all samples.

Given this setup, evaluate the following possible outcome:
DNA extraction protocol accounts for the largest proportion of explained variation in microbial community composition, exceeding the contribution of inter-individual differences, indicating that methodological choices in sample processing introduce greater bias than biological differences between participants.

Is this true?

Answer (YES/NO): NO